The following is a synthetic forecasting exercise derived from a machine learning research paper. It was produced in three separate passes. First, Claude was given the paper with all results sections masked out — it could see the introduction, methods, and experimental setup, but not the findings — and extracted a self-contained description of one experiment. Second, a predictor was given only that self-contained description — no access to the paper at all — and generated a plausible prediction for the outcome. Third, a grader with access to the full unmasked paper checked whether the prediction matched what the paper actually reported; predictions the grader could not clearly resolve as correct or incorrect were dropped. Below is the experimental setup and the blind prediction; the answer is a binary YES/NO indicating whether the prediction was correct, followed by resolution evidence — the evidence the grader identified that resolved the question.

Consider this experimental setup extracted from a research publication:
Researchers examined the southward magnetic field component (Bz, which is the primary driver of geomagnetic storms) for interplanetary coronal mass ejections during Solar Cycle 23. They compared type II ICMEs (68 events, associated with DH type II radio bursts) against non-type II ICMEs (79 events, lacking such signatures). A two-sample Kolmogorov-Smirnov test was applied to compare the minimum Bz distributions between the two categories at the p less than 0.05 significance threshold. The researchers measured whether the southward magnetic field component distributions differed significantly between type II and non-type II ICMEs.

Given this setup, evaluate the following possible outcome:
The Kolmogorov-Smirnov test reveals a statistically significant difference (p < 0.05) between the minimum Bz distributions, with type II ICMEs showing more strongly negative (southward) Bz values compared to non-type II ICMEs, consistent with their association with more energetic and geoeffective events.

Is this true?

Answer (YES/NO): NO